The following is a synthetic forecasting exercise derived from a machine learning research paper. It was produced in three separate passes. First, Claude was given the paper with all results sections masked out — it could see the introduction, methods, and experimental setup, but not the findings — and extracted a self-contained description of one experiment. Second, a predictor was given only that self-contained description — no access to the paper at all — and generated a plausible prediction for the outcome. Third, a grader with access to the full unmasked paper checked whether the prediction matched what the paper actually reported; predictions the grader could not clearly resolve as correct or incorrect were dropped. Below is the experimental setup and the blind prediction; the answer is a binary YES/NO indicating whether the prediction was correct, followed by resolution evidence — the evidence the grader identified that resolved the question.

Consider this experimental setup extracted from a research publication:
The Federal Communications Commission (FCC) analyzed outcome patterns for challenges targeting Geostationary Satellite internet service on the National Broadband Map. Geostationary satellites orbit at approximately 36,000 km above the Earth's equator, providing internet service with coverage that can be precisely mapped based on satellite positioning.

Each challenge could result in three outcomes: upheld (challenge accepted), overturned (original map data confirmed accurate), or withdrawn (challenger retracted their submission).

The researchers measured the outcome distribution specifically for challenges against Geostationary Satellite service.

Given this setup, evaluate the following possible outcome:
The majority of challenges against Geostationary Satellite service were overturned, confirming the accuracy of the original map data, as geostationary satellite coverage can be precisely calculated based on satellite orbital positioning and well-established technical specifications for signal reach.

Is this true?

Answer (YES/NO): YES